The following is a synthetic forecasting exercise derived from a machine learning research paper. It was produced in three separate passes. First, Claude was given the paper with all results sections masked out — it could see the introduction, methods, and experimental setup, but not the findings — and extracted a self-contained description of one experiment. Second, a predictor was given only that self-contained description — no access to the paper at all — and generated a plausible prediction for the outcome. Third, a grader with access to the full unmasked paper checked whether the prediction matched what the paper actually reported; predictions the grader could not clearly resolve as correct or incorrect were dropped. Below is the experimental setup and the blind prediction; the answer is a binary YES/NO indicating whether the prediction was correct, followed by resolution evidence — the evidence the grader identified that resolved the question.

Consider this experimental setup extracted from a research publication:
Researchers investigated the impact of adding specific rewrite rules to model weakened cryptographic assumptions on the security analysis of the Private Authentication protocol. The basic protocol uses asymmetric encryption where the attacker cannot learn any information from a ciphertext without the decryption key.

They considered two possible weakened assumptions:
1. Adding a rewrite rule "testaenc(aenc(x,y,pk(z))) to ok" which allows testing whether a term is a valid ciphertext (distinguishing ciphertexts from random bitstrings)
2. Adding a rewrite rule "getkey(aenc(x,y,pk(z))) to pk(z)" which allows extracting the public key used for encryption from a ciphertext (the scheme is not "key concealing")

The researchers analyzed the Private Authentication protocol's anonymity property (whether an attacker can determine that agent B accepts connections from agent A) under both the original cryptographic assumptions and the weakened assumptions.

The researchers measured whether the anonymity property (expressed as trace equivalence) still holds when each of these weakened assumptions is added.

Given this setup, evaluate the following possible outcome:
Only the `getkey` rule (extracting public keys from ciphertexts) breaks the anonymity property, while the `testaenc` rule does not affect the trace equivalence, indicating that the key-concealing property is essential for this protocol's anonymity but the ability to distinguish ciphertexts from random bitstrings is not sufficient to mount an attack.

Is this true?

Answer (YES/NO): YES